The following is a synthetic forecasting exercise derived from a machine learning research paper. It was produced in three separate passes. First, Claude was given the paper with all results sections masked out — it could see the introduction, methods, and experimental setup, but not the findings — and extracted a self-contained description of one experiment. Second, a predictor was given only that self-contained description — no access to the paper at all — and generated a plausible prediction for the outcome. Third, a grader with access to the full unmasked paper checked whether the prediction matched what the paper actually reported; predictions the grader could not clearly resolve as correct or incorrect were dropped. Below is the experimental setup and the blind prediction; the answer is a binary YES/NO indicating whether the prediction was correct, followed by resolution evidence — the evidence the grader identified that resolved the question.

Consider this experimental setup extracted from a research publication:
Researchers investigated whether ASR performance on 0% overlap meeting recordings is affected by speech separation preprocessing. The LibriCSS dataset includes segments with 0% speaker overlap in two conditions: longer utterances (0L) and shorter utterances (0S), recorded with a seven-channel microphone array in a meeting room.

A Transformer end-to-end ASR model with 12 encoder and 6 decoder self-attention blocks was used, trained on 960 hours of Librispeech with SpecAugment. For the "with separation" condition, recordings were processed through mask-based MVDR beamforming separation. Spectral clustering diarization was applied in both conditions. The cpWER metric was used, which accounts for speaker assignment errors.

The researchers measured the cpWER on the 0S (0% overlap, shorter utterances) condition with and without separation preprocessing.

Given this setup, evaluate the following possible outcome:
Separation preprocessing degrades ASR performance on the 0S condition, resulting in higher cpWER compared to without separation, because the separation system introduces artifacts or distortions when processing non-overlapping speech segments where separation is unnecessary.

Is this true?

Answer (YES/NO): NO